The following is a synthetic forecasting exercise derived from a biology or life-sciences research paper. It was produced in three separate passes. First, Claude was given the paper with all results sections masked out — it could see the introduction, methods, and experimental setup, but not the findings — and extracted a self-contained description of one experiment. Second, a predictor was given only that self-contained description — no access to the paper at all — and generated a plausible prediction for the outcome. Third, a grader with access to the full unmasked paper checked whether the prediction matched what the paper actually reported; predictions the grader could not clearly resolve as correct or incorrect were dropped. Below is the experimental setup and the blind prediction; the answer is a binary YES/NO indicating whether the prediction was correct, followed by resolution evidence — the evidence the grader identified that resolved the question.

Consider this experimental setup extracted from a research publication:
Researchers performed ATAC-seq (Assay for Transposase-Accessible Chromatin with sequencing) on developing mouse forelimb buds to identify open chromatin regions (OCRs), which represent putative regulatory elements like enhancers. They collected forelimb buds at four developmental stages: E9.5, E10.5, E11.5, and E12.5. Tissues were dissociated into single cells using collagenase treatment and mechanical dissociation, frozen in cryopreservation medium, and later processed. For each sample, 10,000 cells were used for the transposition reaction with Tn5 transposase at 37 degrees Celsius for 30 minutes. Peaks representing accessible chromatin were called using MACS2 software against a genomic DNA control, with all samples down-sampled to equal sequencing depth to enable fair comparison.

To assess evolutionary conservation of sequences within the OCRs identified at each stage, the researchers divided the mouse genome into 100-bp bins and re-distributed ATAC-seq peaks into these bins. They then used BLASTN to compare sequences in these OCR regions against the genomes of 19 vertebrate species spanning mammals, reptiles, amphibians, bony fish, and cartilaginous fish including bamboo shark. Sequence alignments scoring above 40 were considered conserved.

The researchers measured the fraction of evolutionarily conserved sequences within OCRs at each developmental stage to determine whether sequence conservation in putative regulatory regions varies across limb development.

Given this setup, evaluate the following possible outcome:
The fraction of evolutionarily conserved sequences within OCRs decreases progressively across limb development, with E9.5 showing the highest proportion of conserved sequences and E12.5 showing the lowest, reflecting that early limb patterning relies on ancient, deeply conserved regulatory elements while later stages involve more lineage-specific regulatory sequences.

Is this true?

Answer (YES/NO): NO